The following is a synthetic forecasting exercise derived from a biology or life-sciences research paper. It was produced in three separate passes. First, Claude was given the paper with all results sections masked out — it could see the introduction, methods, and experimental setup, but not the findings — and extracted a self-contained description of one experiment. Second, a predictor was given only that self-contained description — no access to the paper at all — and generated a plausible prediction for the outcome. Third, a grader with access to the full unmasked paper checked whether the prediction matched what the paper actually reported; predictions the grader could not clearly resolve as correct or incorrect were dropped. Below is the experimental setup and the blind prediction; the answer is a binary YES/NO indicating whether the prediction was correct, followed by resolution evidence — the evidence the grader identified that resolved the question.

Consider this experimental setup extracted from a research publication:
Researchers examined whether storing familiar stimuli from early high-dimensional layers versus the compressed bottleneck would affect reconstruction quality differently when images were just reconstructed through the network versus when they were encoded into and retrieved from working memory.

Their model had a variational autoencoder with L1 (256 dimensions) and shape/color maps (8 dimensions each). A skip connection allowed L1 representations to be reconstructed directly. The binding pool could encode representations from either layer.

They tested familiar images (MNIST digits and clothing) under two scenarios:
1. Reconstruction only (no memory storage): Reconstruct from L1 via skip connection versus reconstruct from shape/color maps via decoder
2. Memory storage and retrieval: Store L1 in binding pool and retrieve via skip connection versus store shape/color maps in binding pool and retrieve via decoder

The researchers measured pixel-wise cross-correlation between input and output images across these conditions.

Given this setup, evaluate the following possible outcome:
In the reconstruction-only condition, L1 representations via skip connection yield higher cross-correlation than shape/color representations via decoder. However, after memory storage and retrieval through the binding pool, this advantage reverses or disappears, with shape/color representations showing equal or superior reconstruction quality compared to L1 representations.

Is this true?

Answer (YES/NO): YES